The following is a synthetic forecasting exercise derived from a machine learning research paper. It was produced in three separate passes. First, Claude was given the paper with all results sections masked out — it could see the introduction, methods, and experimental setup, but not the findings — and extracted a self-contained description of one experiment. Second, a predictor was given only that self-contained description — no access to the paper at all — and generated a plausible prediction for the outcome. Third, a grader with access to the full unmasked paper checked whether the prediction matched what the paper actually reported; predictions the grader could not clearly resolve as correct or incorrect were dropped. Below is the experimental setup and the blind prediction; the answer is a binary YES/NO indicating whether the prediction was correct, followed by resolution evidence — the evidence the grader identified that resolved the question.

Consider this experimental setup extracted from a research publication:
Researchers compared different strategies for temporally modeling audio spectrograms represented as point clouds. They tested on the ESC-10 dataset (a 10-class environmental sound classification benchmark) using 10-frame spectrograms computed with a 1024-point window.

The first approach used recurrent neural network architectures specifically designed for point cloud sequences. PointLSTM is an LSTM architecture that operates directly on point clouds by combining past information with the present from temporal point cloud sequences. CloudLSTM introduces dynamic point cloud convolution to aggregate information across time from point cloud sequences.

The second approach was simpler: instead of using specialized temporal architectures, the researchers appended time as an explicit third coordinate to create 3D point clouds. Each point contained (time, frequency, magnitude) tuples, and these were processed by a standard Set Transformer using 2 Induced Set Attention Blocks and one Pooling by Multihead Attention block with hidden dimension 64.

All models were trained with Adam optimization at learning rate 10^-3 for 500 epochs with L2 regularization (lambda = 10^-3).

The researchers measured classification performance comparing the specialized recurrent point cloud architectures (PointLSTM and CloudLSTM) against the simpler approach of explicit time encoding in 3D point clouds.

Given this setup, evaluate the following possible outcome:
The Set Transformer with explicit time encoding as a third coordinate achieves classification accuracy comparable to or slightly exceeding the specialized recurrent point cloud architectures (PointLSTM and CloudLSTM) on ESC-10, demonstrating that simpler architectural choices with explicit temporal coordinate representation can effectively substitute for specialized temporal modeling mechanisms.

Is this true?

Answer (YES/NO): YES